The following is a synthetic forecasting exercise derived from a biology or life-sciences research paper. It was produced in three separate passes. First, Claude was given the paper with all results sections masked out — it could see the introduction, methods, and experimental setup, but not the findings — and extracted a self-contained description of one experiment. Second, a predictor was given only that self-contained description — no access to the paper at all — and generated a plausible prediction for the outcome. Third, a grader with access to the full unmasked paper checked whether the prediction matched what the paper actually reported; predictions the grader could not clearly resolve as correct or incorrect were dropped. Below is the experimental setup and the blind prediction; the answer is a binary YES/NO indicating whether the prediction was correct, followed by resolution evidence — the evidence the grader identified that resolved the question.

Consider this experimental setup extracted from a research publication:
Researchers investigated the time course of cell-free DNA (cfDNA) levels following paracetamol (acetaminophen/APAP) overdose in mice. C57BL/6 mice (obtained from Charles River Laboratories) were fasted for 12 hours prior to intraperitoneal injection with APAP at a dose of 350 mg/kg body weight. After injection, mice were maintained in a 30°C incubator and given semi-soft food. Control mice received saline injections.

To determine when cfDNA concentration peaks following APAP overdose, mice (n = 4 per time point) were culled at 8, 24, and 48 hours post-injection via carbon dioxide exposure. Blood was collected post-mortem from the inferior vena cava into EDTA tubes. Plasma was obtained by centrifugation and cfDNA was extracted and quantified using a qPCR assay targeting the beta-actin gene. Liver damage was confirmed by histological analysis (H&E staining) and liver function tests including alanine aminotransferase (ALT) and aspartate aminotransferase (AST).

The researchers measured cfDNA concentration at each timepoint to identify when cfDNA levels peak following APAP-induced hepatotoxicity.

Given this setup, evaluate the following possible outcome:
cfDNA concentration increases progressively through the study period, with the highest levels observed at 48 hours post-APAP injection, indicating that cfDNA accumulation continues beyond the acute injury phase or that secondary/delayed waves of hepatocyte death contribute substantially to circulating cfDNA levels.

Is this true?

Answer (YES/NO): NO